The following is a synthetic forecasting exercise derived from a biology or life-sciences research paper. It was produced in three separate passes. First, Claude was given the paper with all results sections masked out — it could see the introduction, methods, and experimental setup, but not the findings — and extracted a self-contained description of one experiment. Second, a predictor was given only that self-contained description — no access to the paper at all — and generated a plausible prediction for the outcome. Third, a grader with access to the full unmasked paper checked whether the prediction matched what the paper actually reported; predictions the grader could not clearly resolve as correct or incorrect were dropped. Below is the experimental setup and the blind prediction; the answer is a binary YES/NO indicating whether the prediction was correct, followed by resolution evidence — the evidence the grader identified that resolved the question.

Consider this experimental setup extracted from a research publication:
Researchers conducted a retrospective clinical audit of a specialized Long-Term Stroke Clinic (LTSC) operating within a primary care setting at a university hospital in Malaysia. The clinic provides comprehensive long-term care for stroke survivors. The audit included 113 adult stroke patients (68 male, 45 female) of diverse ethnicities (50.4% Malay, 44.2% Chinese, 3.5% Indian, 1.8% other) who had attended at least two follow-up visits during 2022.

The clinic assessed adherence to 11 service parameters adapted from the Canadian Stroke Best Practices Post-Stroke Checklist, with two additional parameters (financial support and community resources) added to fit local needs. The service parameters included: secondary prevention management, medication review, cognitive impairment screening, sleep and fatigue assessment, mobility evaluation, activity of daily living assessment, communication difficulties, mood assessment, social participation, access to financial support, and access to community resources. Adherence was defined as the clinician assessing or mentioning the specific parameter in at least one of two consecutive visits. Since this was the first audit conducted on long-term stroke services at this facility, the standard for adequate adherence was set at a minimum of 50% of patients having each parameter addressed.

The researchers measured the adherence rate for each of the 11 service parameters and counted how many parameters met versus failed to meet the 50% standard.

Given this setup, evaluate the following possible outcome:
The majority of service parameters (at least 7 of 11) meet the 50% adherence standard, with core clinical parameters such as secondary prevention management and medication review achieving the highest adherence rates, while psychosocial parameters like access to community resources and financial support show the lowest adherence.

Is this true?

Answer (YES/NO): NO